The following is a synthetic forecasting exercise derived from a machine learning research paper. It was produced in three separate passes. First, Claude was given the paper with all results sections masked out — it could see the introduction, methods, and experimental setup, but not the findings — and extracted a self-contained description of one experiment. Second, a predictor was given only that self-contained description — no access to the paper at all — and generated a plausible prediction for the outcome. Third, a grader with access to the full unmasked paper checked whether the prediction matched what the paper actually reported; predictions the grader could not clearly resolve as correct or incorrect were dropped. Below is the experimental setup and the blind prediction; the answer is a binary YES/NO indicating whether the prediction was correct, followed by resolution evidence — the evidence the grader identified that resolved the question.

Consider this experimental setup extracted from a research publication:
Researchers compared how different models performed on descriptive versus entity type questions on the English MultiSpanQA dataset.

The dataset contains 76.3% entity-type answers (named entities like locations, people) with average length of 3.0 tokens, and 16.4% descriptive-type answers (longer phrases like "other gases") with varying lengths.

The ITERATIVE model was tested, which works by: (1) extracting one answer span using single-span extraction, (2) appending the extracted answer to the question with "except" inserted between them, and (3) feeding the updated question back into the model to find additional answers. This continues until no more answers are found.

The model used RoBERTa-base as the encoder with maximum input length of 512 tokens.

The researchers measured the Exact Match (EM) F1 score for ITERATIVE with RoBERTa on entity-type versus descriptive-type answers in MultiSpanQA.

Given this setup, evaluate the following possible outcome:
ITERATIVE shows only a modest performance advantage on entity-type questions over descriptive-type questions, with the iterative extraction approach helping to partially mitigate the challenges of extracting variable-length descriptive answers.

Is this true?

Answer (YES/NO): NO